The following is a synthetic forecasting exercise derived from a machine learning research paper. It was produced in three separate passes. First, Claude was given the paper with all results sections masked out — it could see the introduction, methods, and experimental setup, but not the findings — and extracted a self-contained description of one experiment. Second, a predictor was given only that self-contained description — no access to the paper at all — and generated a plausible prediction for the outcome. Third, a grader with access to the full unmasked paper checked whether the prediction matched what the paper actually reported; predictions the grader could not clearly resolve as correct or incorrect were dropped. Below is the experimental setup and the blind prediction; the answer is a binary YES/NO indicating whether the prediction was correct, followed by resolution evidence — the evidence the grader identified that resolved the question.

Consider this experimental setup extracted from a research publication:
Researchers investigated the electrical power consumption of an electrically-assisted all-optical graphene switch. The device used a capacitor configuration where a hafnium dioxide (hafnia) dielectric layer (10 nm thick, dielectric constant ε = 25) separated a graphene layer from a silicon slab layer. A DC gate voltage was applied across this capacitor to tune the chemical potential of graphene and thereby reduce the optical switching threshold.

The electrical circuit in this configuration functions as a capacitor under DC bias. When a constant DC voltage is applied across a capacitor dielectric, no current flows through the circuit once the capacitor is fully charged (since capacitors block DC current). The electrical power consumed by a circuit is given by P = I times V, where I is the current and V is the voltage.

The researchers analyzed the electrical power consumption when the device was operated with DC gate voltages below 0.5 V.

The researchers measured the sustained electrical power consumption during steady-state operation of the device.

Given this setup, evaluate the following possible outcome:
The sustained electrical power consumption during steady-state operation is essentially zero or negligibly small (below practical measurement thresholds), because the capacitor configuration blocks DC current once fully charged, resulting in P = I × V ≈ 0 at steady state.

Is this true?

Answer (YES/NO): YES